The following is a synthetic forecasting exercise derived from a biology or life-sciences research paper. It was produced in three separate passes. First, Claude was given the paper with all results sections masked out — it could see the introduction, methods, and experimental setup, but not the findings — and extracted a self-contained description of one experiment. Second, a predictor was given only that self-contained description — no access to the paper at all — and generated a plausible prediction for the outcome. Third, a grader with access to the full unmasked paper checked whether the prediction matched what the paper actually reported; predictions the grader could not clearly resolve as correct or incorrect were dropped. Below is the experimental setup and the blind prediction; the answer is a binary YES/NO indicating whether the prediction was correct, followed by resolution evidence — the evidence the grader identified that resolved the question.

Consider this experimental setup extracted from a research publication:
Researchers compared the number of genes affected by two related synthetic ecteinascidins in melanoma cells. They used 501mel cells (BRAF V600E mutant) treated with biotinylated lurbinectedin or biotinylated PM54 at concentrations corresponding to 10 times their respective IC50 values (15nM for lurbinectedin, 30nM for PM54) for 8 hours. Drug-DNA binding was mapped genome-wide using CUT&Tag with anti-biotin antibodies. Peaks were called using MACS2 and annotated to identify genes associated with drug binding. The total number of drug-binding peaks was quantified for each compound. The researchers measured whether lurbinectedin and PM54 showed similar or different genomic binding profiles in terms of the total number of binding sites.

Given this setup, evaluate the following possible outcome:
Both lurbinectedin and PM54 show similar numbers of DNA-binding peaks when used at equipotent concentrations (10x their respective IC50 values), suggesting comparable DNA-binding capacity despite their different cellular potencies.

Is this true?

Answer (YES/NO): YES